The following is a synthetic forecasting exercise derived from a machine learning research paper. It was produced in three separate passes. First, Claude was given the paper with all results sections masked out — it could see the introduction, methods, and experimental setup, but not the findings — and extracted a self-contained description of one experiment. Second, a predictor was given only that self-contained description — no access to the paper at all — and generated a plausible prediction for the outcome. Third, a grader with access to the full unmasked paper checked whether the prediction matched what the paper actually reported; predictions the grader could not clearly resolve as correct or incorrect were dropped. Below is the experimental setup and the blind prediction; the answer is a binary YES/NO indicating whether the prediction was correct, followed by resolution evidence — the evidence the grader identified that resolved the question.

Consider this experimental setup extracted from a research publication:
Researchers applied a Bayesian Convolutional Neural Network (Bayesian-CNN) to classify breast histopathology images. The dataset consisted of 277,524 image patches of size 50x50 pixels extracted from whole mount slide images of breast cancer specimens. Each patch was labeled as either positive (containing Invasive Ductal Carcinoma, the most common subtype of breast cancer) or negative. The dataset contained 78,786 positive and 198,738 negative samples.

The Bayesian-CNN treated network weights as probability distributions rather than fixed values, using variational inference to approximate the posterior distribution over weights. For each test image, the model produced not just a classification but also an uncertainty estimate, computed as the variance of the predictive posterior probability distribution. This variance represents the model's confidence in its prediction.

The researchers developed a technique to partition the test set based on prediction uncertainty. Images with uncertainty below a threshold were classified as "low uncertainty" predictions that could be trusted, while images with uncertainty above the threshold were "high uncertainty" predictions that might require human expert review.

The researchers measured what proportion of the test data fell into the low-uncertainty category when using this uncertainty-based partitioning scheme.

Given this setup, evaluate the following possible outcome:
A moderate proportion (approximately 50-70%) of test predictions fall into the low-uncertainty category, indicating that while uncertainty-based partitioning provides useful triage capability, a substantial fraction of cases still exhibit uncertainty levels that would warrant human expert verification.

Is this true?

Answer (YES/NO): NO